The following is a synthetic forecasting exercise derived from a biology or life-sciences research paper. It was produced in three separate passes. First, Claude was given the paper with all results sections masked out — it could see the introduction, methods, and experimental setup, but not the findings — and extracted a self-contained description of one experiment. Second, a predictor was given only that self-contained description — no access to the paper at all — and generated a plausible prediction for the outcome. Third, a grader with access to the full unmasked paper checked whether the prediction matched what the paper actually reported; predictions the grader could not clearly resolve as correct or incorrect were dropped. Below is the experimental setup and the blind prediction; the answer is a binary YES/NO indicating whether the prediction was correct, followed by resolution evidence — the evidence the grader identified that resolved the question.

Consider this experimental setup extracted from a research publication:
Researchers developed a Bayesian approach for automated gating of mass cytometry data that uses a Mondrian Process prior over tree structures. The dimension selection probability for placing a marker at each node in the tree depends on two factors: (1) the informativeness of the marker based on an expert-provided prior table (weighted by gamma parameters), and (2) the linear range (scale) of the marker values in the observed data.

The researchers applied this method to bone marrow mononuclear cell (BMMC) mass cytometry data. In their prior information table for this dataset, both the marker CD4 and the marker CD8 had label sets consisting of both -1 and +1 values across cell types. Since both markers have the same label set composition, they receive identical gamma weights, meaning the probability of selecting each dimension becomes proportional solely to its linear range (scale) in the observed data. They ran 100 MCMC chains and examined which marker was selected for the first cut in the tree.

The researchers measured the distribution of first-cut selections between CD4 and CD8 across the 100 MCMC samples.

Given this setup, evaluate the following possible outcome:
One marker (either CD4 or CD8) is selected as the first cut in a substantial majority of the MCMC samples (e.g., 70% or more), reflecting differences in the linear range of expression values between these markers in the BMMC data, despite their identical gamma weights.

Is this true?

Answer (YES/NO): NO